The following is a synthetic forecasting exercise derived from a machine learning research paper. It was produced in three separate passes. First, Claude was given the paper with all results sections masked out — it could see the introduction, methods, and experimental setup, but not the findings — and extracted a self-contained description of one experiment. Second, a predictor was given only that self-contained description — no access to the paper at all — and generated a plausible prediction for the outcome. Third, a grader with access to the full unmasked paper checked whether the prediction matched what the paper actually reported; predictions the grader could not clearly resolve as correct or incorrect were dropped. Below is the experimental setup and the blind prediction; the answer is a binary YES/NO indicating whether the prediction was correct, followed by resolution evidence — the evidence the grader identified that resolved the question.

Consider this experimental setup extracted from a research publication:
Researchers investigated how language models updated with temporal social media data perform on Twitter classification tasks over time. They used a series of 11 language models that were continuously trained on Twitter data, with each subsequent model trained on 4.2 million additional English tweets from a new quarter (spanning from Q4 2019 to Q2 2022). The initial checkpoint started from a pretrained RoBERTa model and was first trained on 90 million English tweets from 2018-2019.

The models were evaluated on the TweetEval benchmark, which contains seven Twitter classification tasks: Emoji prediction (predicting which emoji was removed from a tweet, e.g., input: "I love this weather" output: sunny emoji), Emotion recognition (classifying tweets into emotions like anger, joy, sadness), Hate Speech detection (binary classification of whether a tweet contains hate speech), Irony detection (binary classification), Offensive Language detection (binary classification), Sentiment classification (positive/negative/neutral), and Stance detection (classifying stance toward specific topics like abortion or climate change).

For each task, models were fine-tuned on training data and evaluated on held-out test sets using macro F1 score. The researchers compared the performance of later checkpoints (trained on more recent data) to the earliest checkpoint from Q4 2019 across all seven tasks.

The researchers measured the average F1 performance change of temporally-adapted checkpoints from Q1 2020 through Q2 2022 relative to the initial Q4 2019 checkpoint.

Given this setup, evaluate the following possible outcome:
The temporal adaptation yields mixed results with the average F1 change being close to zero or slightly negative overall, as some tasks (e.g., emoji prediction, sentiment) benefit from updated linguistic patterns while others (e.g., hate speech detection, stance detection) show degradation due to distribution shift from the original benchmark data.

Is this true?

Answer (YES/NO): NO